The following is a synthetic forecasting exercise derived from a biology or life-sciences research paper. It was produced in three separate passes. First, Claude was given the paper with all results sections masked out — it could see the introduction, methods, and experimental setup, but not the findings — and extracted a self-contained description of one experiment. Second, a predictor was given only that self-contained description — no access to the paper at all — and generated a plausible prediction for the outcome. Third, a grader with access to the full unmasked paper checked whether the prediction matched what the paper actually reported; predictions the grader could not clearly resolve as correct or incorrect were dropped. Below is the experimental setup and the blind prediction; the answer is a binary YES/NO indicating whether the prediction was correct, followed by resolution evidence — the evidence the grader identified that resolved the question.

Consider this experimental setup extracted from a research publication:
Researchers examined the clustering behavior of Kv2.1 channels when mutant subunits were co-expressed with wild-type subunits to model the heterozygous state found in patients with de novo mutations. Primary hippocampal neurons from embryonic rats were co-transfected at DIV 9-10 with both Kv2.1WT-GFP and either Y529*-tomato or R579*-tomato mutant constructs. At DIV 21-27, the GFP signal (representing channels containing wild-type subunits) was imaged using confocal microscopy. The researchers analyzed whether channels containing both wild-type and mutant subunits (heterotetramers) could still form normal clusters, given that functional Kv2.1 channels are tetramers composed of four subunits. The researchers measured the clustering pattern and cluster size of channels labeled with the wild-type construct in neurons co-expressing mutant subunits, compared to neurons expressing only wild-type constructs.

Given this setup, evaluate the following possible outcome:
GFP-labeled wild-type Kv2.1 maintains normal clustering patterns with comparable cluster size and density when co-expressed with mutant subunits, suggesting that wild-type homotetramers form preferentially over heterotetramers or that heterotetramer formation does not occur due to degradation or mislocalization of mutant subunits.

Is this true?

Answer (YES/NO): NO